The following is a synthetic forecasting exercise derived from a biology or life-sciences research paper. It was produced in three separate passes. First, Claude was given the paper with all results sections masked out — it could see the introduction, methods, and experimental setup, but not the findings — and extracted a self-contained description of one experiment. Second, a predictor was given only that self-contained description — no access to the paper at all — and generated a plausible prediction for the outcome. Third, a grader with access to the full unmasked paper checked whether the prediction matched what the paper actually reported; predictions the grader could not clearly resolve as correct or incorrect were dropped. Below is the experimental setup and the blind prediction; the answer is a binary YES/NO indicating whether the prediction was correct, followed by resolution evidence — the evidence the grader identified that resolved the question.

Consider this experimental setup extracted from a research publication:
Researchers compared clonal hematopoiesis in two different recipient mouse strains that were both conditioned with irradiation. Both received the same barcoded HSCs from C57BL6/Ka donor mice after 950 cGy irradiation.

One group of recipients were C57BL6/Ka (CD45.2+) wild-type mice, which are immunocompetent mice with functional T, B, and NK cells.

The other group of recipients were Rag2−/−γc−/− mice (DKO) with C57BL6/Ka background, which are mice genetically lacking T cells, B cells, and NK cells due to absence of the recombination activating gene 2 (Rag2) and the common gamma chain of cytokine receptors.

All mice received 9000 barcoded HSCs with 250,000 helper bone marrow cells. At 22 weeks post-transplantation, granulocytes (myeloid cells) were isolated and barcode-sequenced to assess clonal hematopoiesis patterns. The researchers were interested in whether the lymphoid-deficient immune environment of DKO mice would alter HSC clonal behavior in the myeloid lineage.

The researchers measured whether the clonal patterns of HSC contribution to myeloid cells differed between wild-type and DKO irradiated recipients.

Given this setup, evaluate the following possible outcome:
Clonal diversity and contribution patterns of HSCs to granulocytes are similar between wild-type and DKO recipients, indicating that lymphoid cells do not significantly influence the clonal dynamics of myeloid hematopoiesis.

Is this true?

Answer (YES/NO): NO